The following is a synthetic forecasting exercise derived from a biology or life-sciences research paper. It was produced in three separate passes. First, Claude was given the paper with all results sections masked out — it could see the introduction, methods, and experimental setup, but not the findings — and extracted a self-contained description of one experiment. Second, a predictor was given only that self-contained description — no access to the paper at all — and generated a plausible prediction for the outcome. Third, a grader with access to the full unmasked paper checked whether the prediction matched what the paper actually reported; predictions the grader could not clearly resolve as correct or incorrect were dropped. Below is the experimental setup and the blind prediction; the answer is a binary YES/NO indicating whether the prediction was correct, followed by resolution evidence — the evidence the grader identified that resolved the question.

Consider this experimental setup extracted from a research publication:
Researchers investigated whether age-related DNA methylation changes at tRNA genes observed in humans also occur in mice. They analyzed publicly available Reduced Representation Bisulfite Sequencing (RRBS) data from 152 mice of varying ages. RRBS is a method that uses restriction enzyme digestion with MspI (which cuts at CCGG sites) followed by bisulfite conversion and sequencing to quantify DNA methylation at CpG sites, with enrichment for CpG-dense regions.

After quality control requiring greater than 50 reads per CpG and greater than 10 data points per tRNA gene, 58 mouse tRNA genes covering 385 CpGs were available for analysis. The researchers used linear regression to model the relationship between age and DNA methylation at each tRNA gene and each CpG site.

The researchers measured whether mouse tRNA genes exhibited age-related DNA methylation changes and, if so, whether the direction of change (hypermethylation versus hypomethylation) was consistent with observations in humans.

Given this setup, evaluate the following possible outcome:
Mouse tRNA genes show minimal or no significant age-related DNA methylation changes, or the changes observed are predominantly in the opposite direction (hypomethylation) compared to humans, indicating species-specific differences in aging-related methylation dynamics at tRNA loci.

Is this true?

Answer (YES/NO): NO